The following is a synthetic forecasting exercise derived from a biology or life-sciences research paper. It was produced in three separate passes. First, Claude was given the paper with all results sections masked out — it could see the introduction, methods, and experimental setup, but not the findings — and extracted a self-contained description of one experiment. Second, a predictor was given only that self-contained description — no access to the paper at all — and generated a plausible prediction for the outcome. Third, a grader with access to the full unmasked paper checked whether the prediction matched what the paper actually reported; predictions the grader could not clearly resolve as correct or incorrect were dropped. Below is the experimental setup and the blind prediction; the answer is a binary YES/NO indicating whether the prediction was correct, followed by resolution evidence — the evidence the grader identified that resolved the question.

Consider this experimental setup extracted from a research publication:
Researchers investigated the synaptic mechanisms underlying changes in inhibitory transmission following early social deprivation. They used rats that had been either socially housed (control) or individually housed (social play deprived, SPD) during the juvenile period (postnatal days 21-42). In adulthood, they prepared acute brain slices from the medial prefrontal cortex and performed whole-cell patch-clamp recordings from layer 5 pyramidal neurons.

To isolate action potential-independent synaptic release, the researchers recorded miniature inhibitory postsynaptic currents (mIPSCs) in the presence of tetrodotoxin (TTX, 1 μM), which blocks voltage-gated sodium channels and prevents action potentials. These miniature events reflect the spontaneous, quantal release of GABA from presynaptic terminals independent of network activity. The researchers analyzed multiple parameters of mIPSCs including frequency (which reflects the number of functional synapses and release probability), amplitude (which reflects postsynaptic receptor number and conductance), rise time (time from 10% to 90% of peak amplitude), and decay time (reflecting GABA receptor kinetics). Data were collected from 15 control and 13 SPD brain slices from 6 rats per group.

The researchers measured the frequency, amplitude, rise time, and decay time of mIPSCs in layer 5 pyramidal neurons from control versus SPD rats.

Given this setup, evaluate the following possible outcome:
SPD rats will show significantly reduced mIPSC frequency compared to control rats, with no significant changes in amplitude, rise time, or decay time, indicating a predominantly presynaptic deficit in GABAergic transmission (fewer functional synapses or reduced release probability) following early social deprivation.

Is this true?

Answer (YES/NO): NO